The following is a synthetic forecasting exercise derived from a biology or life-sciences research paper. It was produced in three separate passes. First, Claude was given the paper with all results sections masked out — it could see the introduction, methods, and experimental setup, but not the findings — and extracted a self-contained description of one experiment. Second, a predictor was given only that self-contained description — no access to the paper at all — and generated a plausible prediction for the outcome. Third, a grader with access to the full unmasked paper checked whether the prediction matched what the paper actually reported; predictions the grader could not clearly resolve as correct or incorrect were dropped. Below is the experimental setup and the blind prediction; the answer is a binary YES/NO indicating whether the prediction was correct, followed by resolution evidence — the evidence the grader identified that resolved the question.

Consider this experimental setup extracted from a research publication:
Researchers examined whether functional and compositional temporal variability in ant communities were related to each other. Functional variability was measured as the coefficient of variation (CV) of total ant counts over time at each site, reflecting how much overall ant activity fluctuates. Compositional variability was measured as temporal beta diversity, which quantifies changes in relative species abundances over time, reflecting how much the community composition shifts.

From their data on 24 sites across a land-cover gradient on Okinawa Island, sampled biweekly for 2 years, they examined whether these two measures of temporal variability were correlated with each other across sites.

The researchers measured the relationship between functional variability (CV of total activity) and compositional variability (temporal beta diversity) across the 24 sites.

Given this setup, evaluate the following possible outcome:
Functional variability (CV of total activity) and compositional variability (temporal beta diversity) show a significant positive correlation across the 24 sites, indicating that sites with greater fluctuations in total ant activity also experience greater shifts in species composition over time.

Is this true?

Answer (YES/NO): YES